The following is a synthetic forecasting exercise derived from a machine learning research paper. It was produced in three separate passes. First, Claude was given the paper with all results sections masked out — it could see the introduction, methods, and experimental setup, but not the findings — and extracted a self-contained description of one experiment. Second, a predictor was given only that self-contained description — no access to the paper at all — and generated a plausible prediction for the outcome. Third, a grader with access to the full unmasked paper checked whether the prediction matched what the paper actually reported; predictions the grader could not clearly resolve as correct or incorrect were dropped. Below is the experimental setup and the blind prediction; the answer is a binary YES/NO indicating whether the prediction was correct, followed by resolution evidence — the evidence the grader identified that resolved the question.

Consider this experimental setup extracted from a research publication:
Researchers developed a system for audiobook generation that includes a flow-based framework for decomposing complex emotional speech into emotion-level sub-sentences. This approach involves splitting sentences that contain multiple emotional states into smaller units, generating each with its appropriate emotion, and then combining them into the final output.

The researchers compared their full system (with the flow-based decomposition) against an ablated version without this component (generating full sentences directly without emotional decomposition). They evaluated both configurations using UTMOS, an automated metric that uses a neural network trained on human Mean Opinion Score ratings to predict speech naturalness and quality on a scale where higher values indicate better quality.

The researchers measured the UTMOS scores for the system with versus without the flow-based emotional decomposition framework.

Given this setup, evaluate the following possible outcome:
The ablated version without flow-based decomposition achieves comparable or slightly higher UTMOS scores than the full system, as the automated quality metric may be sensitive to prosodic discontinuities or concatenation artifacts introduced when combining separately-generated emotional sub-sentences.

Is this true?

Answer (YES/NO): YES